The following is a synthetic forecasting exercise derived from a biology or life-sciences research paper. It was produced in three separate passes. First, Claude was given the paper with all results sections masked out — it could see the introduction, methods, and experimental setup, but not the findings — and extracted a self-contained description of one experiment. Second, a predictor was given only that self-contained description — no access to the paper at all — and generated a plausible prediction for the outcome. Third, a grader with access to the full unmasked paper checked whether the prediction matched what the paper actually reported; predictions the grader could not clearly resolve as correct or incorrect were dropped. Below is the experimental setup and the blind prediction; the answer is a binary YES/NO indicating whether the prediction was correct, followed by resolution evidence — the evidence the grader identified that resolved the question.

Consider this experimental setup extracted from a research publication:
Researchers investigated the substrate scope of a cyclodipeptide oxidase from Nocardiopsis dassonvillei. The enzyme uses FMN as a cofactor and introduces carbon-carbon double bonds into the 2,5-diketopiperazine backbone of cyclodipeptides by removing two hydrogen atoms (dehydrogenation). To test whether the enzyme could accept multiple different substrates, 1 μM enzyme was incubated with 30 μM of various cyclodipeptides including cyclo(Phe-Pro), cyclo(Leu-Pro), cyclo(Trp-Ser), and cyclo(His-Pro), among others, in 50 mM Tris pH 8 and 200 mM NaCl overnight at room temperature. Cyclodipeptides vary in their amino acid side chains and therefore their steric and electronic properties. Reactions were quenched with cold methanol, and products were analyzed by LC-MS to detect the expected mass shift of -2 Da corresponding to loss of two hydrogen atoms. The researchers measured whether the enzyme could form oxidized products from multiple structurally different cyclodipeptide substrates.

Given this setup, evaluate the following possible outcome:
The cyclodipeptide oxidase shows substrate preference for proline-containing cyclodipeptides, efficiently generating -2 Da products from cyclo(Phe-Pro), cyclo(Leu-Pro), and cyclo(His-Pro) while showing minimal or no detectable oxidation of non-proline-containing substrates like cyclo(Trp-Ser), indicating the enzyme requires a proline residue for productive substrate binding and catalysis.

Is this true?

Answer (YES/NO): NO